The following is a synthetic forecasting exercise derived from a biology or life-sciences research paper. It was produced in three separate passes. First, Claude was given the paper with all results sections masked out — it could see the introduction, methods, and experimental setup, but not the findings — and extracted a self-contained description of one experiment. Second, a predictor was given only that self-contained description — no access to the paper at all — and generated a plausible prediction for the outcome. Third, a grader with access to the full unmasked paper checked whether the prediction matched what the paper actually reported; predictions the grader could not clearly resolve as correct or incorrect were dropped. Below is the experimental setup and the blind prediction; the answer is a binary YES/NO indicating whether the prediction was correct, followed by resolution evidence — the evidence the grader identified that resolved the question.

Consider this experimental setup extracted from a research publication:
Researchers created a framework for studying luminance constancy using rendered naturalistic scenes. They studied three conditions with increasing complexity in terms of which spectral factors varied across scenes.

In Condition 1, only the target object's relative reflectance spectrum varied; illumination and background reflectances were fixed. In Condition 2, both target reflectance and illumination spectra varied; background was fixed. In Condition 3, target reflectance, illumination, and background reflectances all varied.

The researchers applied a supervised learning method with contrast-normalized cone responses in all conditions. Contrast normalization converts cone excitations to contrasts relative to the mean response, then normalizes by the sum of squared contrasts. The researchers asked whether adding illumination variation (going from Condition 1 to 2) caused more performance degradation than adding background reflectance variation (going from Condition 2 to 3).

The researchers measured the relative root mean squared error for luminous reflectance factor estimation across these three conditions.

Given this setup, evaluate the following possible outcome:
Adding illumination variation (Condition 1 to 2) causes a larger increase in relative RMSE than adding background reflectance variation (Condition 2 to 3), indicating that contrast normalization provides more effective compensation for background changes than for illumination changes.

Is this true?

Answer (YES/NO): NO